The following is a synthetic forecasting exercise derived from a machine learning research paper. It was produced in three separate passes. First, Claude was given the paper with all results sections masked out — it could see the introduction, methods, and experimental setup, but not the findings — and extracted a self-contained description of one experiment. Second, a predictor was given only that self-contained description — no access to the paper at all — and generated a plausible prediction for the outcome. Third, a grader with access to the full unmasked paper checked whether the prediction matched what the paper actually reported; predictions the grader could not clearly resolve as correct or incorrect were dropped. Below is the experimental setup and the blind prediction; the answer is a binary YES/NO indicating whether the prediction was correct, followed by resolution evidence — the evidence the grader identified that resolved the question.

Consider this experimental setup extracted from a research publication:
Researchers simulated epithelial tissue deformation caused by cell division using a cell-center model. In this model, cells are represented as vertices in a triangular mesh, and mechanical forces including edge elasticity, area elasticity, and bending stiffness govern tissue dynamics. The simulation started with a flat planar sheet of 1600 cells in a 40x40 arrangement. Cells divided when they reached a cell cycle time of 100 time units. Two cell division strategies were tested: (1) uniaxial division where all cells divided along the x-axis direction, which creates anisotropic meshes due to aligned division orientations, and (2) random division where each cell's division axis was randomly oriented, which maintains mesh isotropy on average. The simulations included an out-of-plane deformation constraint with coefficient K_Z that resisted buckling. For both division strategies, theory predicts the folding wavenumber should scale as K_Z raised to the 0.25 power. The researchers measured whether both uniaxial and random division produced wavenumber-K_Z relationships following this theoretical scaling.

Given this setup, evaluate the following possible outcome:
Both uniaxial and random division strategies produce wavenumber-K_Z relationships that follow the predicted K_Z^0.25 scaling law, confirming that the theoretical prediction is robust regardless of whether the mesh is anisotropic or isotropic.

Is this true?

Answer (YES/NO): NO